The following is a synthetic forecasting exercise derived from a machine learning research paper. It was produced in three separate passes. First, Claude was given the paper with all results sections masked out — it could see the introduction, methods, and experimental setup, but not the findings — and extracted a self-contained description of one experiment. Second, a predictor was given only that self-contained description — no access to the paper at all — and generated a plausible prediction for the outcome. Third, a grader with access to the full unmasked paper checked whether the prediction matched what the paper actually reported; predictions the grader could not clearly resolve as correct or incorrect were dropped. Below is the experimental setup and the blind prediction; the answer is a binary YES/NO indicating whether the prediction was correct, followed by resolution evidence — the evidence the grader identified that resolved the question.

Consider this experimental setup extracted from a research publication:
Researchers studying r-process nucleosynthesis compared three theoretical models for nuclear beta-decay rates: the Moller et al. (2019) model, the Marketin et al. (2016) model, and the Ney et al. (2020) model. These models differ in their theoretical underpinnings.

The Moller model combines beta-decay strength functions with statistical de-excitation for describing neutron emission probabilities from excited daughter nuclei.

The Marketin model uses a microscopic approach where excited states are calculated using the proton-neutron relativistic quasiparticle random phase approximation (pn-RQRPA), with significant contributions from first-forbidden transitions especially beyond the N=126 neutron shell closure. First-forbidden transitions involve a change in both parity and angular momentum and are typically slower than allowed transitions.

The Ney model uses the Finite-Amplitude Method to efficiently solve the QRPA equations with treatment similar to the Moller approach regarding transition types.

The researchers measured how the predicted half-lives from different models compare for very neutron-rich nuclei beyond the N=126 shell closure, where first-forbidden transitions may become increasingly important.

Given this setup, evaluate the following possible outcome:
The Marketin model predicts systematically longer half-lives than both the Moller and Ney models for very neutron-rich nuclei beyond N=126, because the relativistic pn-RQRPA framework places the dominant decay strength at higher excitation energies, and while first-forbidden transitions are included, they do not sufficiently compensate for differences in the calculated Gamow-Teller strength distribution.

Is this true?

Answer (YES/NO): NO